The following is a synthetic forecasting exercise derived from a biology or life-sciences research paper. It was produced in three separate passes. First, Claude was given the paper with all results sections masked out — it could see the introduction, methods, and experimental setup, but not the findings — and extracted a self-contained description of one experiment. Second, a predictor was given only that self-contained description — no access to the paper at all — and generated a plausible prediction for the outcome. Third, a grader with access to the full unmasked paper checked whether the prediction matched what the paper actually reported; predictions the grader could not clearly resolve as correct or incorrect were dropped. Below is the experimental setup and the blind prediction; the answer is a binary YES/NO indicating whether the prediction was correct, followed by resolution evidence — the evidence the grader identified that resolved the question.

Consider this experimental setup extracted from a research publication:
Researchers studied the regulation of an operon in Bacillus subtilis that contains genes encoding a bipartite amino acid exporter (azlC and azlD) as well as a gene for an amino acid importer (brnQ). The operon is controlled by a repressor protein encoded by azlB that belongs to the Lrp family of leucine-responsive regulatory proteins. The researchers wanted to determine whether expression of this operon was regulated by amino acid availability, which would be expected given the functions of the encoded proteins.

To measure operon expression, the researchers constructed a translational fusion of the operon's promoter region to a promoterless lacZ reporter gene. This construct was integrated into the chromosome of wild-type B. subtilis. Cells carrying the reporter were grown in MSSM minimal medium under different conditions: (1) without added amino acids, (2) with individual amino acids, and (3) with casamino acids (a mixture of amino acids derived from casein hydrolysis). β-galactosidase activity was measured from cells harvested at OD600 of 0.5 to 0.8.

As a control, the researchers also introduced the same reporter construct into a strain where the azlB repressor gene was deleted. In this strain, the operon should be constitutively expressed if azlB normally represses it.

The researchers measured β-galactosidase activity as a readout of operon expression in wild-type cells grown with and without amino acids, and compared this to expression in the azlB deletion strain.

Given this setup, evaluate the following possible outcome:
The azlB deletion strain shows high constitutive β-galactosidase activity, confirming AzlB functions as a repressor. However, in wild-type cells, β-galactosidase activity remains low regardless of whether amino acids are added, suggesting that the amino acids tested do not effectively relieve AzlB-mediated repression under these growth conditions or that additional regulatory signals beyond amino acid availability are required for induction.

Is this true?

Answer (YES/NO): YES